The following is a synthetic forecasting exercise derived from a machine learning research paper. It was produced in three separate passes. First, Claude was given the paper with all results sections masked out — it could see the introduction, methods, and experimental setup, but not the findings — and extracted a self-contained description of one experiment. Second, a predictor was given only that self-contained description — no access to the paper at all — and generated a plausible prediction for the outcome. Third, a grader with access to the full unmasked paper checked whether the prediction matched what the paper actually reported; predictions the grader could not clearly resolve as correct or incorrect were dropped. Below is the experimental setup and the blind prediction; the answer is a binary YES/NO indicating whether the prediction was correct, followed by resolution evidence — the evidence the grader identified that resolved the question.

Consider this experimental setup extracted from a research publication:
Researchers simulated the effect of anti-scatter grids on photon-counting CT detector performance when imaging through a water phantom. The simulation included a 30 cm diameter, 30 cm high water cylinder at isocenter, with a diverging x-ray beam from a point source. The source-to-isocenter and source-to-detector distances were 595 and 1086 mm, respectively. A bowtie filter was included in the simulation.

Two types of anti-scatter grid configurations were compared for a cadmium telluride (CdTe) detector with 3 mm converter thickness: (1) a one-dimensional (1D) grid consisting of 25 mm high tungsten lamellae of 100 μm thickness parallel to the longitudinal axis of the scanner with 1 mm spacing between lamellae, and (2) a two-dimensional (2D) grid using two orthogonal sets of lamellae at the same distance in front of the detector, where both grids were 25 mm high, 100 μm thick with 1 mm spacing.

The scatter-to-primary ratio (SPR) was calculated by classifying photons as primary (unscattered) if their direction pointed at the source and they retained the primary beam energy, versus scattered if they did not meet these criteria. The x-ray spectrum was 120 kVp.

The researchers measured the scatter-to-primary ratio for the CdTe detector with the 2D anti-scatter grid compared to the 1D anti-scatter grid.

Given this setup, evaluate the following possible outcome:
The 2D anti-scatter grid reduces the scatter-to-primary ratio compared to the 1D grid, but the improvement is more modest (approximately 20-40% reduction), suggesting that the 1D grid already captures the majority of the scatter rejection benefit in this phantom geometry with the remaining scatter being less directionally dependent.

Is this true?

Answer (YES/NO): NO